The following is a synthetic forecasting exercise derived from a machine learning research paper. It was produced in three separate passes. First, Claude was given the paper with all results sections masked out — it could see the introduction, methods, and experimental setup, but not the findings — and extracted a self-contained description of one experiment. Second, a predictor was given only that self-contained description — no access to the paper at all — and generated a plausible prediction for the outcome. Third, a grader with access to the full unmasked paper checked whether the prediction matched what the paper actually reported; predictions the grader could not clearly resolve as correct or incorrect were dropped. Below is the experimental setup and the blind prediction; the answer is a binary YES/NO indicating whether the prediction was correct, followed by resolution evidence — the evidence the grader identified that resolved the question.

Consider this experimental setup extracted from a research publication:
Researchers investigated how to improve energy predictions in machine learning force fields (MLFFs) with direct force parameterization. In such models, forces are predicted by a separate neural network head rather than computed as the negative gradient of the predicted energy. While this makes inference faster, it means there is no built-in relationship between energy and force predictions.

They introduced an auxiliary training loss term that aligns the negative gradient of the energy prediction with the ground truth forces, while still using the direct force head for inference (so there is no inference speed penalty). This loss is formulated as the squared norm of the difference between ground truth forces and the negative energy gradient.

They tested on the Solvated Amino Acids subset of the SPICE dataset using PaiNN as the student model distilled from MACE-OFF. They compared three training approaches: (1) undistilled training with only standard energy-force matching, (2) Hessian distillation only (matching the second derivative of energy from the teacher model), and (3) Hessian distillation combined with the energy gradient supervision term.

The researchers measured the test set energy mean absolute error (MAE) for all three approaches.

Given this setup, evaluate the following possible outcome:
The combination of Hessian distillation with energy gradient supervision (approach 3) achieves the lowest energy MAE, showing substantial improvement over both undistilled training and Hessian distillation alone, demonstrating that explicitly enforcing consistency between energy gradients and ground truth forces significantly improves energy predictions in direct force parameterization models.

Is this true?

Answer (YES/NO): YES